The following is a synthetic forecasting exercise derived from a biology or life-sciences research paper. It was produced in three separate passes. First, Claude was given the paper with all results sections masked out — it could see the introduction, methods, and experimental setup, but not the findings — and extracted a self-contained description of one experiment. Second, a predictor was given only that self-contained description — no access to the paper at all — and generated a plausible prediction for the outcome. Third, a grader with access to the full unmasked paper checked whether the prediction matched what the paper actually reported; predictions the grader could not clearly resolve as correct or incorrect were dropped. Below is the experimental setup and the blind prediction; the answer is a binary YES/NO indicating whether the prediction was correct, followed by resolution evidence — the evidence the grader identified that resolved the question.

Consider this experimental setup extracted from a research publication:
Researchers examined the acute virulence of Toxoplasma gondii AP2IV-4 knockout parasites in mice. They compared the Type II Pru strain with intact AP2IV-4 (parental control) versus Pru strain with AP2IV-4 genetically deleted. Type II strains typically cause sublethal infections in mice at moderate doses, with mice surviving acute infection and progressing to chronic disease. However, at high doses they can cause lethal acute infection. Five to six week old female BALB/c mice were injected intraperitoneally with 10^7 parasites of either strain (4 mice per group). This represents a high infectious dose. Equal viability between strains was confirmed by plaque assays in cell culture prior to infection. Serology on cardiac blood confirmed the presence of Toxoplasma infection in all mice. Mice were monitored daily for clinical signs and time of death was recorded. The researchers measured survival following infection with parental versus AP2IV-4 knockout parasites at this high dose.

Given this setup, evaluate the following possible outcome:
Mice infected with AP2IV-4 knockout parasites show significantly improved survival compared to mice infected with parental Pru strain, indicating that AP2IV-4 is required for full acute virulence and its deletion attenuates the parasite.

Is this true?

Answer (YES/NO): YES